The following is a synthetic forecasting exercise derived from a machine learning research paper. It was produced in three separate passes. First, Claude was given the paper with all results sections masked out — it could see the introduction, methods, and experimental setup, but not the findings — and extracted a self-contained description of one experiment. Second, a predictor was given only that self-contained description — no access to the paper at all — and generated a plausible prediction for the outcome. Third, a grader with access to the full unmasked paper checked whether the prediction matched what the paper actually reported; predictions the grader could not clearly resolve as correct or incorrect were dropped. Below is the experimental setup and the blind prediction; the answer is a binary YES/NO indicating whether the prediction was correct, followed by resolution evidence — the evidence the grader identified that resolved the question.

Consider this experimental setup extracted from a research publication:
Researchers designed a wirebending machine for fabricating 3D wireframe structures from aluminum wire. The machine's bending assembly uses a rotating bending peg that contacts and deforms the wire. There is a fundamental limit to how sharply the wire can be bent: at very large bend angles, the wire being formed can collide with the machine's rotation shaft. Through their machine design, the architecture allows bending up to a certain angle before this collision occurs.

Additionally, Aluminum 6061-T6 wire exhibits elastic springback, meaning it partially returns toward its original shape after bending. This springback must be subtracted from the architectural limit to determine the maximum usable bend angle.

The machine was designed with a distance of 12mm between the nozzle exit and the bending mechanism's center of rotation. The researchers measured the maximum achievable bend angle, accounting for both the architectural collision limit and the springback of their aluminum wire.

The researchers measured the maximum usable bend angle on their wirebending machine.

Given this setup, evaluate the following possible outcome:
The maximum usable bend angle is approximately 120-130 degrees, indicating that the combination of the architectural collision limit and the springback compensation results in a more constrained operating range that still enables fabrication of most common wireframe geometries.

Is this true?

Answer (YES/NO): NO